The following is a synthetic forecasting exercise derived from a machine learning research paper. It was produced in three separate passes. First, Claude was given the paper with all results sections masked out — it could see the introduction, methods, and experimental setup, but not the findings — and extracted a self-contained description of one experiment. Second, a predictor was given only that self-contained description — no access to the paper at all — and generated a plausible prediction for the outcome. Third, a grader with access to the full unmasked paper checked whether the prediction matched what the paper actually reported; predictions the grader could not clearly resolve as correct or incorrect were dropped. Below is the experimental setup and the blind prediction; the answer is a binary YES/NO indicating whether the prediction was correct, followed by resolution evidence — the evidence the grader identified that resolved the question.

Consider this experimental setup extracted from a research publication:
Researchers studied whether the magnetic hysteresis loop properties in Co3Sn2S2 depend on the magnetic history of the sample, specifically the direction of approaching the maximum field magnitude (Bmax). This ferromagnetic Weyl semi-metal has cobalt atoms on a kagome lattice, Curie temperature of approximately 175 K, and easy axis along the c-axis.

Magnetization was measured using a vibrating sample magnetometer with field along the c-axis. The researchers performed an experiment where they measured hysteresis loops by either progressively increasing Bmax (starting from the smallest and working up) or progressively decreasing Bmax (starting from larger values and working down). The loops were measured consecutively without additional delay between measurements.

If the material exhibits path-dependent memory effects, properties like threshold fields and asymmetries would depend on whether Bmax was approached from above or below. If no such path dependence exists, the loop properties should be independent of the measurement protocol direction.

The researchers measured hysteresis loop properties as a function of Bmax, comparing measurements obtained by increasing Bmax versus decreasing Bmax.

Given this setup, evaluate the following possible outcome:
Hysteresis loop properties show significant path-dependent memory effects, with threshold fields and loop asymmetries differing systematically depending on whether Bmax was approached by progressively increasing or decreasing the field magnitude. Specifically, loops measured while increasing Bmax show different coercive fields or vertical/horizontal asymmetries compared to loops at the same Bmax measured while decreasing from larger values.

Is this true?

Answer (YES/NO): NO